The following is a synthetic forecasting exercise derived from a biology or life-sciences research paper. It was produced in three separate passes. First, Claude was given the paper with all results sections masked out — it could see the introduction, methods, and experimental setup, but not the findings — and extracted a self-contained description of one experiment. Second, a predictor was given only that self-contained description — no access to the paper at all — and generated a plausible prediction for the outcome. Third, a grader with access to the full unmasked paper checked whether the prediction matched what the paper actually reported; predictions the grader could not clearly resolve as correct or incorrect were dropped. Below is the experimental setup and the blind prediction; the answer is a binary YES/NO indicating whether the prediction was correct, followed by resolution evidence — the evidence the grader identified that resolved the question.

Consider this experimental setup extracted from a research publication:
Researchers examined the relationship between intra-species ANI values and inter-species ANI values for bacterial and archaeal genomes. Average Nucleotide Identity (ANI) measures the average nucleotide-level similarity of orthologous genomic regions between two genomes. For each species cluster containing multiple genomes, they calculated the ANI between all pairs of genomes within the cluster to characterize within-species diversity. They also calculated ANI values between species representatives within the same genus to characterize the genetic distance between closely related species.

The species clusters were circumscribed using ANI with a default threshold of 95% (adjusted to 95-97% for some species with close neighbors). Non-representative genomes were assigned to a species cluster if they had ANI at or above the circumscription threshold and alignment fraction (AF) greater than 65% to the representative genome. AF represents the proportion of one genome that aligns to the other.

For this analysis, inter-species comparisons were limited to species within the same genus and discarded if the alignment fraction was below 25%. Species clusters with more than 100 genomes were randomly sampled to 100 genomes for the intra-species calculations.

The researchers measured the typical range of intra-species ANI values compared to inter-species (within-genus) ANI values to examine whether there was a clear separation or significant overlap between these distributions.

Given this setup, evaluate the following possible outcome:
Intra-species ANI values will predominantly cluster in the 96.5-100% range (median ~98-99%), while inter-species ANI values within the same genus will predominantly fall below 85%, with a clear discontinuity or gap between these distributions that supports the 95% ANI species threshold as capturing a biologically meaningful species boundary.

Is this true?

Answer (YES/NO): NO